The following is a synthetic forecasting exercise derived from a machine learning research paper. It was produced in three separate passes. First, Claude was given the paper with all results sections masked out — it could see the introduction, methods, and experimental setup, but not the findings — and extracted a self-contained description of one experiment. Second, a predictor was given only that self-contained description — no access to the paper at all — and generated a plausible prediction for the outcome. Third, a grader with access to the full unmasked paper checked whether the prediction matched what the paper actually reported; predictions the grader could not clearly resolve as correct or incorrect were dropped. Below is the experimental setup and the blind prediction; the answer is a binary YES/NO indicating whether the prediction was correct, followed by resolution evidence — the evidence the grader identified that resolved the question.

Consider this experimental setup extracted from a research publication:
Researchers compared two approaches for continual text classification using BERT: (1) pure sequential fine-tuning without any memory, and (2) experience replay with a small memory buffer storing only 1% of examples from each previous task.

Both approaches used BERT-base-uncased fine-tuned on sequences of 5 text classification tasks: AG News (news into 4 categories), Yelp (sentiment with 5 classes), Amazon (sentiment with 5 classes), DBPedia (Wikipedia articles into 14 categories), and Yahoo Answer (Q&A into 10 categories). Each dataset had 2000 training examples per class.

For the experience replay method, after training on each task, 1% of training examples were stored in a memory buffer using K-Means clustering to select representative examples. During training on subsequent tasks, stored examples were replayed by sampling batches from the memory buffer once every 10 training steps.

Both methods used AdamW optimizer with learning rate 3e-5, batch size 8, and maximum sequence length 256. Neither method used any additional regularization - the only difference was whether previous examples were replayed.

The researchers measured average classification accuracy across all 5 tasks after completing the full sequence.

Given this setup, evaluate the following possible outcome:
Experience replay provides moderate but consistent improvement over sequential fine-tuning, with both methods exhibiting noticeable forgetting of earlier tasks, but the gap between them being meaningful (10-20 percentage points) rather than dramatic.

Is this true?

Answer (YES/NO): NO